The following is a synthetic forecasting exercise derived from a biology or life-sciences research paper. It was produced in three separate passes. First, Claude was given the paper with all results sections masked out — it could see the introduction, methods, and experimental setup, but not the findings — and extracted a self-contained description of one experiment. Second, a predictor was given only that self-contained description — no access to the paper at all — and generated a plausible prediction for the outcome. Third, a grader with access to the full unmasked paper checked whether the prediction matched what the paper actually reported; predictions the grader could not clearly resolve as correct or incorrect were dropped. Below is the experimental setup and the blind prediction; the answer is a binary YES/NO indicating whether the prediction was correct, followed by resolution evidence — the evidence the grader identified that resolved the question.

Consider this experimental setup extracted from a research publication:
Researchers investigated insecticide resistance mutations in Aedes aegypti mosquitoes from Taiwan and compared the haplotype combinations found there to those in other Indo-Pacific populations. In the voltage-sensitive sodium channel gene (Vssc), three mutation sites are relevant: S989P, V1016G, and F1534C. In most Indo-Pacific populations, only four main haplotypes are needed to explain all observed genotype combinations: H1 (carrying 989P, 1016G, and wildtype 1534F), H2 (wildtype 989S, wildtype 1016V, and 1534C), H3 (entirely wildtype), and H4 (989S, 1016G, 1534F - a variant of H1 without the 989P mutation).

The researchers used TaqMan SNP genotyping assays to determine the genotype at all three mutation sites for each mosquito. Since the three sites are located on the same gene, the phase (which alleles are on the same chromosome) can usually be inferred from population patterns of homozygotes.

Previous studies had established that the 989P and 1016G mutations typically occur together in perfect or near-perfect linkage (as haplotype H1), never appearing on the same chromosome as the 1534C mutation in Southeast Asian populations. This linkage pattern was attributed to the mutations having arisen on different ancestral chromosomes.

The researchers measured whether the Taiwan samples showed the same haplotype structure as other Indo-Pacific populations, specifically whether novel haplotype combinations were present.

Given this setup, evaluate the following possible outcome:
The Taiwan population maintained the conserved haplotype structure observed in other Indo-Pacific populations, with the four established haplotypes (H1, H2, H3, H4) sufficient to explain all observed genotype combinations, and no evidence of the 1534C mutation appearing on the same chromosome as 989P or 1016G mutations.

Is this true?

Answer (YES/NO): NO